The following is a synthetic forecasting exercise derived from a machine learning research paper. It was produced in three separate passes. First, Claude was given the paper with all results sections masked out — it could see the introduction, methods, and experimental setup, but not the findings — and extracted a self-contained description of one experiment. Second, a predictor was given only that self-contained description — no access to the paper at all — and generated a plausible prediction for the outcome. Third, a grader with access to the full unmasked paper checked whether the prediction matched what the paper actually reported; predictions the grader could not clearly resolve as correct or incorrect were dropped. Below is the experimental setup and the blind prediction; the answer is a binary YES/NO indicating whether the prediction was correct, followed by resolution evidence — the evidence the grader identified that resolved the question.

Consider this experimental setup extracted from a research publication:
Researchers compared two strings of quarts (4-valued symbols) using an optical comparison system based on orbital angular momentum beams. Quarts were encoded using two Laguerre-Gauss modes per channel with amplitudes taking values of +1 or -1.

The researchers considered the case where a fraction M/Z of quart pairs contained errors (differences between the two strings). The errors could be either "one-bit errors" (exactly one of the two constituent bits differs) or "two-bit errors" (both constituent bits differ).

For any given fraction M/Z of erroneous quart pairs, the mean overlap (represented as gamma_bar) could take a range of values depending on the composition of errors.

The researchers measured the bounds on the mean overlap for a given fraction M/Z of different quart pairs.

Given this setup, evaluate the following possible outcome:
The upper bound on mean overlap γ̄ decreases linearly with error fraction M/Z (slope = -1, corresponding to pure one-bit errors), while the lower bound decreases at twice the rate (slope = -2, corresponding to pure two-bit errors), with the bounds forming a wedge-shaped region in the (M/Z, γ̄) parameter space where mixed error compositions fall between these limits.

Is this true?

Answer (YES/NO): NO